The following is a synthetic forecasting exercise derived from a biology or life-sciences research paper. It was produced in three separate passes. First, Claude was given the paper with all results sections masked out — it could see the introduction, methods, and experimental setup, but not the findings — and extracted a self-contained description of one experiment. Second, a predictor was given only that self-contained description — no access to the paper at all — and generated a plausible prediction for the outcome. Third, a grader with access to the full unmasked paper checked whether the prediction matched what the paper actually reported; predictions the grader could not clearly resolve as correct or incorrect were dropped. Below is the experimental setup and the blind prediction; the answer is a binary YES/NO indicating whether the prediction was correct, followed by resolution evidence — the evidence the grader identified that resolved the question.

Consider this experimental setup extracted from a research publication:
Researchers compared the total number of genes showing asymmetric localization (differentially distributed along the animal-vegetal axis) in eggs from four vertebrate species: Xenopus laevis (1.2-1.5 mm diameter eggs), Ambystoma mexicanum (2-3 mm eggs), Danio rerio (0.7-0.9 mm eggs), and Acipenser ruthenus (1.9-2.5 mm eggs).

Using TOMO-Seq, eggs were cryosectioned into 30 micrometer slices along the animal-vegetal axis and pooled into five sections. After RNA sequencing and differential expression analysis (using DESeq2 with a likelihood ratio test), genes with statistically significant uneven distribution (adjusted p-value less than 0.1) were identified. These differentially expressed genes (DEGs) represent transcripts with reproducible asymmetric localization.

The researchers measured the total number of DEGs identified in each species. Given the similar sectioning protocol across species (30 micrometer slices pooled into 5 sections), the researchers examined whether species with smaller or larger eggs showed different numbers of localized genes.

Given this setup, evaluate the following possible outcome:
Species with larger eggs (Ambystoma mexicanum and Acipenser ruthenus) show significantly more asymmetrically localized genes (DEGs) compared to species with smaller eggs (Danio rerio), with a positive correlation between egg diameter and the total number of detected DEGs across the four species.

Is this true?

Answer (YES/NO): YES